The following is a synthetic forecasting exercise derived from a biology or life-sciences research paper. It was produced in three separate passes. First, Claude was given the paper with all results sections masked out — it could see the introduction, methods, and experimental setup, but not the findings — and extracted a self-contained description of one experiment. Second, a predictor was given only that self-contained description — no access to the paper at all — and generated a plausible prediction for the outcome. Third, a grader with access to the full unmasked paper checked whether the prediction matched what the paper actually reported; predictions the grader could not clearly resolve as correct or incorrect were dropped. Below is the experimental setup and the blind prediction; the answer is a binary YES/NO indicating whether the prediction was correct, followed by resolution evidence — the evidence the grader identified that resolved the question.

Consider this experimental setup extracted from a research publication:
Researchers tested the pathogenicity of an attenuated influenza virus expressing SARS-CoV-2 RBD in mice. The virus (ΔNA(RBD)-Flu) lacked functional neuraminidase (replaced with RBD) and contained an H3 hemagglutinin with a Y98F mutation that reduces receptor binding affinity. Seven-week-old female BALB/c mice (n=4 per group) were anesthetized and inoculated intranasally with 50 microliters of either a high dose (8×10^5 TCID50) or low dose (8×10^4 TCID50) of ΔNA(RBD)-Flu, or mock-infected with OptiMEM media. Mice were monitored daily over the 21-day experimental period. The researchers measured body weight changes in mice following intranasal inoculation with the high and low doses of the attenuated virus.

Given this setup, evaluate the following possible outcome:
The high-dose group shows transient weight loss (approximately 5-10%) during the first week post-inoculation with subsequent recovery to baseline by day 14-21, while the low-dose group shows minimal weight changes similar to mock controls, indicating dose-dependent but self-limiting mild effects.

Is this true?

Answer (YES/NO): NO